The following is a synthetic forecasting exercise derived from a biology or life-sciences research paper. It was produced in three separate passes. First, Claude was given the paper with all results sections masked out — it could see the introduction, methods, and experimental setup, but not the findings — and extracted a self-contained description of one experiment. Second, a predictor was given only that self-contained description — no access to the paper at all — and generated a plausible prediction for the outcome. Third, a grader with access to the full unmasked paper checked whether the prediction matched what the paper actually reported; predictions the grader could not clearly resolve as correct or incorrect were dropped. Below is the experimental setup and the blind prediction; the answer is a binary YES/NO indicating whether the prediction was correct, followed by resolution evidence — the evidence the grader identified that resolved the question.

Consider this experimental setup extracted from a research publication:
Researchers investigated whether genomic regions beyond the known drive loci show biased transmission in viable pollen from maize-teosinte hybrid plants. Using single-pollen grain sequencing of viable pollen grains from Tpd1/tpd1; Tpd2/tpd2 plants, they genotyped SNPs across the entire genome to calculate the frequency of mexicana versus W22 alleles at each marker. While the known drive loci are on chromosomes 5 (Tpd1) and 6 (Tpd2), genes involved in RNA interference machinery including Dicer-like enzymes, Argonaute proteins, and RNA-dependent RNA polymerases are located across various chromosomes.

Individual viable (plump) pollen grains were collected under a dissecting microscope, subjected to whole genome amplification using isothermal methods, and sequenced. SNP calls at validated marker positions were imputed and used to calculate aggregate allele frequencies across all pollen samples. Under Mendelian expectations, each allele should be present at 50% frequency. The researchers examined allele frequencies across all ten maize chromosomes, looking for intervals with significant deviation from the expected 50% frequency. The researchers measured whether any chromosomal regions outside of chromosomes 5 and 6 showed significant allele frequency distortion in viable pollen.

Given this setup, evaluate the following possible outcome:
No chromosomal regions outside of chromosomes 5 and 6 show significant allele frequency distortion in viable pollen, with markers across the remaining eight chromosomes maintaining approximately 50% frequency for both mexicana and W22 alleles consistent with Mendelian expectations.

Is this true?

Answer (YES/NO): NO